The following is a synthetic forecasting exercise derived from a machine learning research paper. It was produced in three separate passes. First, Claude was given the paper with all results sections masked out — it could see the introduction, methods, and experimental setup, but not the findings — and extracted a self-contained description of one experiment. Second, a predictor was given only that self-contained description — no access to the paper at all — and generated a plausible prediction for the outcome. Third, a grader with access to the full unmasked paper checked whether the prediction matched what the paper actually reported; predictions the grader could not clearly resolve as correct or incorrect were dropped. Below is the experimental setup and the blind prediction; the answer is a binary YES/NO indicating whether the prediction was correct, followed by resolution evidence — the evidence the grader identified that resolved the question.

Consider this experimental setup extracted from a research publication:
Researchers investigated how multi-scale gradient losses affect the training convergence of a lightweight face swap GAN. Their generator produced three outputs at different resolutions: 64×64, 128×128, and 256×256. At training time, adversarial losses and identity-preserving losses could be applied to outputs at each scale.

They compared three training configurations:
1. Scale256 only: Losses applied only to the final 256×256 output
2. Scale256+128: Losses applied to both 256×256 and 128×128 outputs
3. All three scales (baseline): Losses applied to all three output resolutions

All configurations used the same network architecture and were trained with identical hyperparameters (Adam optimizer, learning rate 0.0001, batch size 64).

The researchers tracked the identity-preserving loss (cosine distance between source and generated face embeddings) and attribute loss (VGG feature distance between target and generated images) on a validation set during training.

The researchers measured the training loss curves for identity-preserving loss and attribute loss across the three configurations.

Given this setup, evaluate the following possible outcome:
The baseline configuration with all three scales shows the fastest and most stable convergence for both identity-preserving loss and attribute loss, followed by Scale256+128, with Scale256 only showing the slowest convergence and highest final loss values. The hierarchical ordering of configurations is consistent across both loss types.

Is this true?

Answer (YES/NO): NO